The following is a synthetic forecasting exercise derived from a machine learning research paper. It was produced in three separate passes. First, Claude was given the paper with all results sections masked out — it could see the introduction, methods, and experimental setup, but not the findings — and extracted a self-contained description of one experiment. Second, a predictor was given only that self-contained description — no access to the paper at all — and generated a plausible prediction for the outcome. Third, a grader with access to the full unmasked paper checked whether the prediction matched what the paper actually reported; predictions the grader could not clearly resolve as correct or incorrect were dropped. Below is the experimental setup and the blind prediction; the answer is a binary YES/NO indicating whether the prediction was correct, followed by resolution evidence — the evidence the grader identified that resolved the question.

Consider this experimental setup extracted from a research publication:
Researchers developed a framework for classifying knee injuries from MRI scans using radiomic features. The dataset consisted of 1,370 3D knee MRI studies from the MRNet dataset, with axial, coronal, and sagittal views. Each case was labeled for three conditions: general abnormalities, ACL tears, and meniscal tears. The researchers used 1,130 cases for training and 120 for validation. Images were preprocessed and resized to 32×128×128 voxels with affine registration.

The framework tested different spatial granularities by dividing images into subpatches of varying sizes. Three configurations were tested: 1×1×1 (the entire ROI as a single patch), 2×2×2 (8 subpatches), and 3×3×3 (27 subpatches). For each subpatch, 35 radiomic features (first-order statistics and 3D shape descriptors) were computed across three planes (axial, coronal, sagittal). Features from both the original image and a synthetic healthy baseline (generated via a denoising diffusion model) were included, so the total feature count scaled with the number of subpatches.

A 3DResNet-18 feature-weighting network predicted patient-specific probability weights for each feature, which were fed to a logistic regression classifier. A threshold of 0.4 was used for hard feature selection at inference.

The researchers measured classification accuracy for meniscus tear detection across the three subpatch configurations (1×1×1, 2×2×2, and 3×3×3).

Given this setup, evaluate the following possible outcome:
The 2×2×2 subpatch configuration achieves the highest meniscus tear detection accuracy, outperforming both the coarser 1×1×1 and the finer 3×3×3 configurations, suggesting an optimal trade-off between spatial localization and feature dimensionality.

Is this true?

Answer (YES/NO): NO